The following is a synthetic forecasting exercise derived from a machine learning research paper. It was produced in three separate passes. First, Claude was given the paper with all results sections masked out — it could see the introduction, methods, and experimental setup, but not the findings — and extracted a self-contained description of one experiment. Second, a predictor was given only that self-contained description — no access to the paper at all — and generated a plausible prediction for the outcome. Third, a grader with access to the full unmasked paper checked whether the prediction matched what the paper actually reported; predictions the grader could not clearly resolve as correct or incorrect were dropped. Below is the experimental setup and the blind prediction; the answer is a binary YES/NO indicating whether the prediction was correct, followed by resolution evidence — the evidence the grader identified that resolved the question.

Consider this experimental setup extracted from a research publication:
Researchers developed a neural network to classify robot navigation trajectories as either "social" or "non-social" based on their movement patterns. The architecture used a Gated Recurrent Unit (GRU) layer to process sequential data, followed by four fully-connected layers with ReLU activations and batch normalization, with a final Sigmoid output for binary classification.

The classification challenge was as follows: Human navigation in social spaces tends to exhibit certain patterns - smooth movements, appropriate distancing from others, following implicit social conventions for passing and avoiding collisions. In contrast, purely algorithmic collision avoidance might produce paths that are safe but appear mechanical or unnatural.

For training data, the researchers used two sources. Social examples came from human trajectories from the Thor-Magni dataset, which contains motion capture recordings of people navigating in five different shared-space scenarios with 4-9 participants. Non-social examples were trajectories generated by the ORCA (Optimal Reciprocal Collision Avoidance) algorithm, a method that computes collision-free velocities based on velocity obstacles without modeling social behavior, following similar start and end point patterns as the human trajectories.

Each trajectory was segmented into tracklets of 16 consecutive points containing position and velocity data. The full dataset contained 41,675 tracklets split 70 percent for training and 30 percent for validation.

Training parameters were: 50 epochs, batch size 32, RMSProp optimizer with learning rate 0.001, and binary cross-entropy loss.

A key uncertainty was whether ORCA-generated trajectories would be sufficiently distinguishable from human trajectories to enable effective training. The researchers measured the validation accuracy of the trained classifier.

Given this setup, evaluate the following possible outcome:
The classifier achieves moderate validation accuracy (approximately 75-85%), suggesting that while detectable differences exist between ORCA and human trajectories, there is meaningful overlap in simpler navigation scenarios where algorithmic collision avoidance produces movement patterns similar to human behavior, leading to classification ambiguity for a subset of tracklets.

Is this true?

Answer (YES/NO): NO